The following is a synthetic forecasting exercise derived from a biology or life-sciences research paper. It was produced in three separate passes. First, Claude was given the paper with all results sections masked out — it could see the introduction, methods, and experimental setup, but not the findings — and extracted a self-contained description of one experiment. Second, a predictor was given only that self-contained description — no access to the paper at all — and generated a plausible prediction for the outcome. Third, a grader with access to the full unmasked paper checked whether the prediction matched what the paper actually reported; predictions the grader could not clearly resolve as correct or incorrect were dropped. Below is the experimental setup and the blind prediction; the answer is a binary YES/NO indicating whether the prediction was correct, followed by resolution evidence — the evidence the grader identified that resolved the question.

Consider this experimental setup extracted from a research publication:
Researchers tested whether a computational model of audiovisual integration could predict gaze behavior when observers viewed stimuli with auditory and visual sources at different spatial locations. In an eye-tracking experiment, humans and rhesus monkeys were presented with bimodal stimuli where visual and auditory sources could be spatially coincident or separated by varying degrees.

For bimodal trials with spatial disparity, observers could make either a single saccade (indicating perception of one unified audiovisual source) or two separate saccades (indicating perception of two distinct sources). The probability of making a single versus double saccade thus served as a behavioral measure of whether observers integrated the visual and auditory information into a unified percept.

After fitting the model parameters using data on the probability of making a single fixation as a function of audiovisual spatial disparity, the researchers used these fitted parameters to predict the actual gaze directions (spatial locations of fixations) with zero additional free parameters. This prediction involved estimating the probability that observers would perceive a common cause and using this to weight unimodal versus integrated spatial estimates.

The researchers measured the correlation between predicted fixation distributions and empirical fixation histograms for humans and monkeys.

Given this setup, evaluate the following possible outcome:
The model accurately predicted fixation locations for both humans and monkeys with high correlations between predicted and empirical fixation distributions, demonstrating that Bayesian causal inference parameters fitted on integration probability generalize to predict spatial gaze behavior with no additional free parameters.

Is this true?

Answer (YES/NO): YES